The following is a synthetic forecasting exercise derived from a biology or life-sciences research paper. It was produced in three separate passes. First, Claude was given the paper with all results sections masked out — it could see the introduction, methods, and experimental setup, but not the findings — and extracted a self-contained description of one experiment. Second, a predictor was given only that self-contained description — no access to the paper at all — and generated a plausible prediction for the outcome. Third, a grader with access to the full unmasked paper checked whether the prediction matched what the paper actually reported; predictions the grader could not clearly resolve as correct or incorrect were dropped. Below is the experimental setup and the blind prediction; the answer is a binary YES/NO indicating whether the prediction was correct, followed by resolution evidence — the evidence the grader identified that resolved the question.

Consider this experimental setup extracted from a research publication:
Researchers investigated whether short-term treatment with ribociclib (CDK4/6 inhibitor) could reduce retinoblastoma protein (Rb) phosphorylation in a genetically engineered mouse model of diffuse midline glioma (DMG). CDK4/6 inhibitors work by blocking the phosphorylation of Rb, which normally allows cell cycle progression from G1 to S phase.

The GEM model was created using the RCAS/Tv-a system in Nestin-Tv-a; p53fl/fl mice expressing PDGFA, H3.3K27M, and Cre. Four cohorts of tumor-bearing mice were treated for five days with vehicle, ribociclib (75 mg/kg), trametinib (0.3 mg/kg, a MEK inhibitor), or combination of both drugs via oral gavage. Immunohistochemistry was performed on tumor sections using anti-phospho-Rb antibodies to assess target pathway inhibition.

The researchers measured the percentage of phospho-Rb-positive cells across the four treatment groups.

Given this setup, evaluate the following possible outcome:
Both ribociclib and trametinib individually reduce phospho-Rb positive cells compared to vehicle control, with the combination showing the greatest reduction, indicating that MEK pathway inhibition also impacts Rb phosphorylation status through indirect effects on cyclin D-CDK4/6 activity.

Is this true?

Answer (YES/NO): NO